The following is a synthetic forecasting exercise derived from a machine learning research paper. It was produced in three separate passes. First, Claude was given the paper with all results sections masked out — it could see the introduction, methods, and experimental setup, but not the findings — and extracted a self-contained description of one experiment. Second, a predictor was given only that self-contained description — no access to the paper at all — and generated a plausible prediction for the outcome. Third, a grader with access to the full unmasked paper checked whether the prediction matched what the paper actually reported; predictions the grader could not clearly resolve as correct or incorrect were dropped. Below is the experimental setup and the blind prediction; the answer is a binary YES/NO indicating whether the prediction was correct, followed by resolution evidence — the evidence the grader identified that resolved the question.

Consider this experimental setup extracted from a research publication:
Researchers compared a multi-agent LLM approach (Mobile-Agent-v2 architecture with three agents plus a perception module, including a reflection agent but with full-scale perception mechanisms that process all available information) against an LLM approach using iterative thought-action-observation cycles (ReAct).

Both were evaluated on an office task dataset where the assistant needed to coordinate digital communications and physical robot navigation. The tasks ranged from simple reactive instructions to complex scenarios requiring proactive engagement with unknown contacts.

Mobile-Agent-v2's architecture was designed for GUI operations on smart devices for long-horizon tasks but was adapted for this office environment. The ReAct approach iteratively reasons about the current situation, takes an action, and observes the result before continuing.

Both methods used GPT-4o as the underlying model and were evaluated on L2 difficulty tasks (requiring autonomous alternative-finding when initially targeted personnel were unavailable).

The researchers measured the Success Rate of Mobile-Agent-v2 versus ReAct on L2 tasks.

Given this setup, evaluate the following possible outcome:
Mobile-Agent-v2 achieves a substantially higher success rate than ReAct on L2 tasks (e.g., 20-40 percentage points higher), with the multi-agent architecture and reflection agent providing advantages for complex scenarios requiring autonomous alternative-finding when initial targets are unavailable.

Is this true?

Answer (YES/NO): YES